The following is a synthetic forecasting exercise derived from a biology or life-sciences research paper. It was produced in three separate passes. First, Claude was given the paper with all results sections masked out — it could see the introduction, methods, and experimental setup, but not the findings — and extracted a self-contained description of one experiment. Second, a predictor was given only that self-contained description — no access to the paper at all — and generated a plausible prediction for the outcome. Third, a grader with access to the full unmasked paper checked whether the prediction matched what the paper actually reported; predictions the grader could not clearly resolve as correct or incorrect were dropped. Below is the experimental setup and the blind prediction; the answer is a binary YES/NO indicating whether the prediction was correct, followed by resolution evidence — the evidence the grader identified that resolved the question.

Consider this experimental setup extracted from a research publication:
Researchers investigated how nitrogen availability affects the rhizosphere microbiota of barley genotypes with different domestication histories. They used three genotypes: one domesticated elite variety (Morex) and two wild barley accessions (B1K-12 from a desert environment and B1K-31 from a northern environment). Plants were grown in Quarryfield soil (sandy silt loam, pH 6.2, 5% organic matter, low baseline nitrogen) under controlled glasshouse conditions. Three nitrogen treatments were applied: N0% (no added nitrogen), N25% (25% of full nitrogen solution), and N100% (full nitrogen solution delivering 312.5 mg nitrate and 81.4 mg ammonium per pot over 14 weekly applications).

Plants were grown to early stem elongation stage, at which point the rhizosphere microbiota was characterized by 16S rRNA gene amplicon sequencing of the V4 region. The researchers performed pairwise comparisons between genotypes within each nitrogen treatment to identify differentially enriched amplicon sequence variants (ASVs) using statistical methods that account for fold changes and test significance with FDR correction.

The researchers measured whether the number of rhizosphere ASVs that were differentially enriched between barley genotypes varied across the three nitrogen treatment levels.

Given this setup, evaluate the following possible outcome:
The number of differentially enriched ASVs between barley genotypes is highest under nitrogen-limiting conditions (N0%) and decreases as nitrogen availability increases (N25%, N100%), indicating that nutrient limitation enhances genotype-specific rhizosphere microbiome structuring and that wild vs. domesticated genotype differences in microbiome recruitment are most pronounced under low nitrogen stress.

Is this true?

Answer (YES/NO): YES